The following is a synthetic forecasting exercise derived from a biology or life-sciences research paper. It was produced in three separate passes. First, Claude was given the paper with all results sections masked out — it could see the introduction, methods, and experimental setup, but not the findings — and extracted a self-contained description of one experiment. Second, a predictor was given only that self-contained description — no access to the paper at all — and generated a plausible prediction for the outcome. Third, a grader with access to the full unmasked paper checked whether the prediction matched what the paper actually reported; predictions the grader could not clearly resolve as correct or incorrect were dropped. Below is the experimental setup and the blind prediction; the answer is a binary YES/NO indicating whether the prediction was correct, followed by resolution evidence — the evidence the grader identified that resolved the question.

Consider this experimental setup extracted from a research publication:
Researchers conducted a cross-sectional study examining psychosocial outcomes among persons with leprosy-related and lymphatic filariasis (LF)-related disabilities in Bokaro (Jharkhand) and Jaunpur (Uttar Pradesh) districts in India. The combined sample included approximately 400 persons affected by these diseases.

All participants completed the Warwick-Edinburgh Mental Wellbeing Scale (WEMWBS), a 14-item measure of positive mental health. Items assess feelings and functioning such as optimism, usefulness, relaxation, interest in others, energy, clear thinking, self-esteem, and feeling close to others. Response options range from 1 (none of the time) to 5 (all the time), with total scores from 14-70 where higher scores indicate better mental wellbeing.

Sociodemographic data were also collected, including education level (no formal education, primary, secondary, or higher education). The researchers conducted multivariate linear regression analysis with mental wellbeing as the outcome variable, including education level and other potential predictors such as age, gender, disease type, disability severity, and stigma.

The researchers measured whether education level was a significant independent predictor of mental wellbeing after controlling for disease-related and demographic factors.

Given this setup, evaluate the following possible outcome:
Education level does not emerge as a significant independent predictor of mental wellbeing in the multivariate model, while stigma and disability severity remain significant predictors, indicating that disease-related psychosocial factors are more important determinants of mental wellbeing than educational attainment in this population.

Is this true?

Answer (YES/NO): NO